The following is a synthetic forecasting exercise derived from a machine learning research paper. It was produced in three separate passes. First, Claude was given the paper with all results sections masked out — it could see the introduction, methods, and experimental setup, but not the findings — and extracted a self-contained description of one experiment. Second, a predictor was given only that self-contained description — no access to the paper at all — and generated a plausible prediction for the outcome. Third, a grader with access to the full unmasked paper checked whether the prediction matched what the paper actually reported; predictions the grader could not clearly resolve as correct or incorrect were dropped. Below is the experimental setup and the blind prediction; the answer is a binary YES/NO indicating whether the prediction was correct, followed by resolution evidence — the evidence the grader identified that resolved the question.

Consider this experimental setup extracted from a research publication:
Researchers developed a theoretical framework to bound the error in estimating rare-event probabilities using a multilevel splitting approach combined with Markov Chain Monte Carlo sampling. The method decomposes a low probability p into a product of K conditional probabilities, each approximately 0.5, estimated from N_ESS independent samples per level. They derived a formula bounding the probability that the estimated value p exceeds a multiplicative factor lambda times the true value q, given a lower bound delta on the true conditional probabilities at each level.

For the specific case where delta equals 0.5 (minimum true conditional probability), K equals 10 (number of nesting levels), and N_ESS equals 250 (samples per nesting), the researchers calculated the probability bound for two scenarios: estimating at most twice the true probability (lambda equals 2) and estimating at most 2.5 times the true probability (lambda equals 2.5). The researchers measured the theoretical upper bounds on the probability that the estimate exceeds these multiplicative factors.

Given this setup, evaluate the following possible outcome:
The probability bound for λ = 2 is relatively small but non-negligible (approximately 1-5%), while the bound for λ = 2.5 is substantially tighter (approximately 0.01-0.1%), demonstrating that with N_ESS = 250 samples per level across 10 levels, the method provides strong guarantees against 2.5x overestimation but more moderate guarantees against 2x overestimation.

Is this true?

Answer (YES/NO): NO